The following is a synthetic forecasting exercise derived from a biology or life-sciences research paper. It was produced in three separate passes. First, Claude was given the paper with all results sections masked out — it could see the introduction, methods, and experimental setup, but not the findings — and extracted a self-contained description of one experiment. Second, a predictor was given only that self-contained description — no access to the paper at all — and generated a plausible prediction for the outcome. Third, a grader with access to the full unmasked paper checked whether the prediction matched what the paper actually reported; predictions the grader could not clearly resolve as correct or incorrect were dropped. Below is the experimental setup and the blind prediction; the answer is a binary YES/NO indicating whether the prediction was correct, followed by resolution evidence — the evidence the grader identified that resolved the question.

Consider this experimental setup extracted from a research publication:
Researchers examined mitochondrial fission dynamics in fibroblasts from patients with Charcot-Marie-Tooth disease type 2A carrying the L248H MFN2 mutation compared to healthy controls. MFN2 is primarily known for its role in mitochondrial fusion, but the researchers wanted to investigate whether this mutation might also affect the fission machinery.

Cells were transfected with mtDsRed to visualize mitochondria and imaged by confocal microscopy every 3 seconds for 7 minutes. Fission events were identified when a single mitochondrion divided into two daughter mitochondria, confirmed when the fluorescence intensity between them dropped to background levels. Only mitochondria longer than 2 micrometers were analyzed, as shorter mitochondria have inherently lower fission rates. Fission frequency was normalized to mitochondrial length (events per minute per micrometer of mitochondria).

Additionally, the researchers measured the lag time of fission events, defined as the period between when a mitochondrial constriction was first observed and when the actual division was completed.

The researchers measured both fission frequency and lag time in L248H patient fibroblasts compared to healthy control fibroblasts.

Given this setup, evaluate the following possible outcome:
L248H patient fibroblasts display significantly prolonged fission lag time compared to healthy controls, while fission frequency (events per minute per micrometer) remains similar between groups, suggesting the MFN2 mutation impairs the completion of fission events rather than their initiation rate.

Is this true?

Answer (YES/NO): NO